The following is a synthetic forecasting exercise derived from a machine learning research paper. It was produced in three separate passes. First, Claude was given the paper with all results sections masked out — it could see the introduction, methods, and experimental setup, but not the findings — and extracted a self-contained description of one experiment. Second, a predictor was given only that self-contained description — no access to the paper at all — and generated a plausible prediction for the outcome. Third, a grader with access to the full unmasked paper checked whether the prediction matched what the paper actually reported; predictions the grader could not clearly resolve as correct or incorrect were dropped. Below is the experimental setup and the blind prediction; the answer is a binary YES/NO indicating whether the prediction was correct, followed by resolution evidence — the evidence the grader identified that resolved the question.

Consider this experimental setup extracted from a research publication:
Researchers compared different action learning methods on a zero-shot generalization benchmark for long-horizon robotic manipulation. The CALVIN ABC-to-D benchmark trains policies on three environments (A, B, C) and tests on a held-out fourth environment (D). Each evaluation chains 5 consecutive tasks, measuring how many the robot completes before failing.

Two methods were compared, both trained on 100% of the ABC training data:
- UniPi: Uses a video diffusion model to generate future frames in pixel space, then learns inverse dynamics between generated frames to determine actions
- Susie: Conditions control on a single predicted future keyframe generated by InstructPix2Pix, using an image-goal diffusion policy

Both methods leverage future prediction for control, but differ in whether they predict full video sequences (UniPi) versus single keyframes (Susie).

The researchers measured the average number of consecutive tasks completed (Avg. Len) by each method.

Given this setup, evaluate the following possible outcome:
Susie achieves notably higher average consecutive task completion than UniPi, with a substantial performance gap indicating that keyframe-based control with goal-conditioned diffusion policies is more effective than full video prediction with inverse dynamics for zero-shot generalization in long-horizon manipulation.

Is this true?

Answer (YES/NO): YES